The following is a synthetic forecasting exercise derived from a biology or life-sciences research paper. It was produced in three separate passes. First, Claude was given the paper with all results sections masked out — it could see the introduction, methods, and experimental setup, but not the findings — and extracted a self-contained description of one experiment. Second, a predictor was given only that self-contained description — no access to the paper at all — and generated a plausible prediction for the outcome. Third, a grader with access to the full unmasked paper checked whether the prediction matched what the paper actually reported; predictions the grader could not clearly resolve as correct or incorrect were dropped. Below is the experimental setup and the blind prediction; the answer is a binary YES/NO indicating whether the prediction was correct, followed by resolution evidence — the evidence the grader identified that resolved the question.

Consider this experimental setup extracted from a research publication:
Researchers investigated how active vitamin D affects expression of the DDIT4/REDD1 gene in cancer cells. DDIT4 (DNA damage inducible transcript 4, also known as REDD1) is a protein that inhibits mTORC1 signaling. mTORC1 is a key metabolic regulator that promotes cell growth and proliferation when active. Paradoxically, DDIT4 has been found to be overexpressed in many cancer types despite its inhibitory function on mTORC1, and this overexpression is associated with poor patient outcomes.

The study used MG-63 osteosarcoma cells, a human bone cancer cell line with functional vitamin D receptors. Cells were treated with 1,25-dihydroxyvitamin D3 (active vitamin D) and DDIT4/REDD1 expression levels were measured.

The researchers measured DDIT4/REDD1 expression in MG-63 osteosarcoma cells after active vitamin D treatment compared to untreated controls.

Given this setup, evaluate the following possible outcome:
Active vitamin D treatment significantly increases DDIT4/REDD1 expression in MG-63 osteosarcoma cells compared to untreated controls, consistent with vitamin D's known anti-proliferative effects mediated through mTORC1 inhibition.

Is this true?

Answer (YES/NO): YES